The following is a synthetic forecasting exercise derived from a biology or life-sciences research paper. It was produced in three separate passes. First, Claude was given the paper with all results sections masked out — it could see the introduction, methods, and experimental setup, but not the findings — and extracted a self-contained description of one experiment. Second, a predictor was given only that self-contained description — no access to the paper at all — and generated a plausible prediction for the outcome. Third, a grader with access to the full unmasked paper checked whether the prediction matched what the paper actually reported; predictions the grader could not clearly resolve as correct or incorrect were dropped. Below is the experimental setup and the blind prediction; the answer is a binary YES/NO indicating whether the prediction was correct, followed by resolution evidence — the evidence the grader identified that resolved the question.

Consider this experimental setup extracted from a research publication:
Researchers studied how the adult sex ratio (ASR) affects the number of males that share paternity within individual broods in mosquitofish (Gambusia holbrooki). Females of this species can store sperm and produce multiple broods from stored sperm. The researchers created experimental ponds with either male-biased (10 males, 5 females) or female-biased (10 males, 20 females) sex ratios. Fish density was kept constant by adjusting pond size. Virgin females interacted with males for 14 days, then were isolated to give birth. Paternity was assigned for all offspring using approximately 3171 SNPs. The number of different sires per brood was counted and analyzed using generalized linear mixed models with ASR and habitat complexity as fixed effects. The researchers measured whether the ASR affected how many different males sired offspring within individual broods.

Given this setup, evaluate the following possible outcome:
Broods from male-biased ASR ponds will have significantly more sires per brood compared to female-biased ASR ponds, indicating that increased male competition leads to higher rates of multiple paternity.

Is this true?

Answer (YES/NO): YES